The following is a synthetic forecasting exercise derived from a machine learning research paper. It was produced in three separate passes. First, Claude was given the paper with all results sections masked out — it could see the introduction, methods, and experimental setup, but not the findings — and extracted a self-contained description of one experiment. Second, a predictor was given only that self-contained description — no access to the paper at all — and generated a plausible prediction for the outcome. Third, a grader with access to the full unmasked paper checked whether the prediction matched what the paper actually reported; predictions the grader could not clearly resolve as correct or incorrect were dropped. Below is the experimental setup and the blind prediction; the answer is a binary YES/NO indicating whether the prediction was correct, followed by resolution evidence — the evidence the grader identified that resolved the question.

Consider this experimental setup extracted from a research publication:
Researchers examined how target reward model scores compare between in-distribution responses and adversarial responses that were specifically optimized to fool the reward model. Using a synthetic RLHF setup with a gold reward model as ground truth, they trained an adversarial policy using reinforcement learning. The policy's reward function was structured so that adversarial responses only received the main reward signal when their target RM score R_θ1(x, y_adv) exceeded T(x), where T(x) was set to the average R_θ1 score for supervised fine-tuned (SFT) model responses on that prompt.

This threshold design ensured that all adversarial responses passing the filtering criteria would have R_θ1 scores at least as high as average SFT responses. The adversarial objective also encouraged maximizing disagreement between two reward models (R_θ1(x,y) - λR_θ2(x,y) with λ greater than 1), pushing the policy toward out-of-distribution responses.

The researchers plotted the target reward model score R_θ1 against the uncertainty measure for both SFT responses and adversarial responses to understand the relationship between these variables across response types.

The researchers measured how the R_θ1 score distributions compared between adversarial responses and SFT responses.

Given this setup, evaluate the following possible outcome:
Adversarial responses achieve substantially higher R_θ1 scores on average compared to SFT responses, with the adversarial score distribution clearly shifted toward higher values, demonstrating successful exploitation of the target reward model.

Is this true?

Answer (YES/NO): NO